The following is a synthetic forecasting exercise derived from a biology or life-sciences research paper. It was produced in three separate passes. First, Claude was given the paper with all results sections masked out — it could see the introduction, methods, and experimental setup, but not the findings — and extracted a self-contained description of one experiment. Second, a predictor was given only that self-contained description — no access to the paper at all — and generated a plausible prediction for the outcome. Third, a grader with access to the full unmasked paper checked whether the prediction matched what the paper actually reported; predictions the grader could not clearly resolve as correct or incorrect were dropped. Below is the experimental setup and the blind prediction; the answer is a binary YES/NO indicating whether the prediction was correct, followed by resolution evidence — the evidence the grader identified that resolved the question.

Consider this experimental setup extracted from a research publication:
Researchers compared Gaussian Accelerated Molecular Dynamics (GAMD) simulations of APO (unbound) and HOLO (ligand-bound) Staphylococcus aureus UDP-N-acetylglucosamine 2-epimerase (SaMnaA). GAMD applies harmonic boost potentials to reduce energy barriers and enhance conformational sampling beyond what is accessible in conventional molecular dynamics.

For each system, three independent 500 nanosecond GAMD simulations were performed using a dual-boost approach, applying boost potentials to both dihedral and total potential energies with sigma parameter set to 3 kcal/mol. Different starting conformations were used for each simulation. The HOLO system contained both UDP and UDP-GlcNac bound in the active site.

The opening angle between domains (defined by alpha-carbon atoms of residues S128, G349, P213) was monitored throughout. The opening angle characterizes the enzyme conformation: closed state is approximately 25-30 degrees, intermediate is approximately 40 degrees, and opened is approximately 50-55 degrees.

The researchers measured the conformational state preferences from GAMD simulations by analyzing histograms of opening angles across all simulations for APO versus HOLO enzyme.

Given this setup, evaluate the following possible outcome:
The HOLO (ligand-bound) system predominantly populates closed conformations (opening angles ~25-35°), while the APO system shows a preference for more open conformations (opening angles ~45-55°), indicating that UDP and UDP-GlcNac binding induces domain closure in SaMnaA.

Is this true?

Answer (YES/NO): YES